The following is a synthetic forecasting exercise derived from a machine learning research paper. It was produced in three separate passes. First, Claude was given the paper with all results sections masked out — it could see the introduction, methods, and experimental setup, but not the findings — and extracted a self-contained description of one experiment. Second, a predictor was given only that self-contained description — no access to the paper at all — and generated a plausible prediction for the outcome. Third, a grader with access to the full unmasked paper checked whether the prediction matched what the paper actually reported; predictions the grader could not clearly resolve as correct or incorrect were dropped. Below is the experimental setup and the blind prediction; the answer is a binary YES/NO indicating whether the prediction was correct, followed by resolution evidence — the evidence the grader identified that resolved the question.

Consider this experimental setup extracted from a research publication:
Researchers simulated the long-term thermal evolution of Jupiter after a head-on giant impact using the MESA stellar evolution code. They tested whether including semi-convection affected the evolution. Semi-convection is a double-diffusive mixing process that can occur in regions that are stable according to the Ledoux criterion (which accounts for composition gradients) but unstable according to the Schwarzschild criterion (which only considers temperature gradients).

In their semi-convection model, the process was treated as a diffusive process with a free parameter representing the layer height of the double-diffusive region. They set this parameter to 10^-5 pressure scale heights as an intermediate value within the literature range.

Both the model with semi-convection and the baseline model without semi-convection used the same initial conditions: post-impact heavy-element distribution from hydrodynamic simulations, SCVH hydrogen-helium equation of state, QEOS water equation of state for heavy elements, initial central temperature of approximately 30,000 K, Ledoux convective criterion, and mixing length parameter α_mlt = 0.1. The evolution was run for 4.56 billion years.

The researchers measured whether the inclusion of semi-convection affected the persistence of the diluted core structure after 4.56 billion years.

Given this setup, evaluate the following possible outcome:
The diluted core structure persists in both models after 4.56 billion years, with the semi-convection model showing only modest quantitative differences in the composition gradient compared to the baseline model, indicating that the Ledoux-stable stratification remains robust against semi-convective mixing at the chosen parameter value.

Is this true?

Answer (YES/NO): YES